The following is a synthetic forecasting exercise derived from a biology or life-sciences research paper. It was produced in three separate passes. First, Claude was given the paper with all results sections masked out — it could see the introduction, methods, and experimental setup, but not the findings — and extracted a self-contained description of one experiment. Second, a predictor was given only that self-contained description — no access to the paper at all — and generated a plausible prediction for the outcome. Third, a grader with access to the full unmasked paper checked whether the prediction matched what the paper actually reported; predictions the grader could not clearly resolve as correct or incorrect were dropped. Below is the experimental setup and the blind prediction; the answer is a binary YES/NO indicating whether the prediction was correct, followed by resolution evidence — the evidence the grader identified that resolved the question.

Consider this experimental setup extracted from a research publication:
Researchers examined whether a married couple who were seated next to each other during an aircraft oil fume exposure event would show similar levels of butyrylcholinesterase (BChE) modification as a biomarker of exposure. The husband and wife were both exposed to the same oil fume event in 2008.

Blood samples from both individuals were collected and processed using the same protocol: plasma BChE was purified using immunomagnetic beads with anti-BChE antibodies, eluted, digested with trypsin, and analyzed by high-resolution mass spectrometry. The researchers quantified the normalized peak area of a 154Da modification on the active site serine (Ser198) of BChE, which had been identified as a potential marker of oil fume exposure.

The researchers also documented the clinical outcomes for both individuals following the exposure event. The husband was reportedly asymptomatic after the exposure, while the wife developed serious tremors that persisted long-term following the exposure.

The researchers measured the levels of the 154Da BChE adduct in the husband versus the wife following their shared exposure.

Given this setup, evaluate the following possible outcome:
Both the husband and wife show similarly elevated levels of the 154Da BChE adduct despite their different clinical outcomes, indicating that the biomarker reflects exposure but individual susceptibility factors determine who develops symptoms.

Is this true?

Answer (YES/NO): YES